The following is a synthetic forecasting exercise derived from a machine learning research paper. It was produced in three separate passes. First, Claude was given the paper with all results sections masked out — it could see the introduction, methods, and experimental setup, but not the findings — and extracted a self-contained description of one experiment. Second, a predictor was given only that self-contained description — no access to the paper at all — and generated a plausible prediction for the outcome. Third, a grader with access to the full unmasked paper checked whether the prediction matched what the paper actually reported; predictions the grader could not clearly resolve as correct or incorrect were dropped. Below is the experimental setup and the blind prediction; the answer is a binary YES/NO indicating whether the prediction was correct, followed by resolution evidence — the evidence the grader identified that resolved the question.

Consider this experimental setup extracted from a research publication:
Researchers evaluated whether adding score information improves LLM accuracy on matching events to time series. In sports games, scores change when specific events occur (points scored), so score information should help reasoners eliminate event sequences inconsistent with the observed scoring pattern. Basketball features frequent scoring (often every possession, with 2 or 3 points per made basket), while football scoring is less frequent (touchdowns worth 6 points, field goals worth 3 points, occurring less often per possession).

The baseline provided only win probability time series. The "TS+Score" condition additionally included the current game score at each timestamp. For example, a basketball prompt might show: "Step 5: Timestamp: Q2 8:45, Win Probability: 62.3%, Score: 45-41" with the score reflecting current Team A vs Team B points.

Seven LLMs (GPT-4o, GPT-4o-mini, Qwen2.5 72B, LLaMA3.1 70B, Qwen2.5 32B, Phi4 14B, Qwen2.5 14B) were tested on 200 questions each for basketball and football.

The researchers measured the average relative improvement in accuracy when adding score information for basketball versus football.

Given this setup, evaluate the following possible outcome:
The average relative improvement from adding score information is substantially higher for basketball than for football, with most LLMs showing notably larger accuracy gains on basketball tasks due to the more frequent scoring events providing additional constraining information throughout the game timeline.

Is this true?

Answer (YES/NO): NO